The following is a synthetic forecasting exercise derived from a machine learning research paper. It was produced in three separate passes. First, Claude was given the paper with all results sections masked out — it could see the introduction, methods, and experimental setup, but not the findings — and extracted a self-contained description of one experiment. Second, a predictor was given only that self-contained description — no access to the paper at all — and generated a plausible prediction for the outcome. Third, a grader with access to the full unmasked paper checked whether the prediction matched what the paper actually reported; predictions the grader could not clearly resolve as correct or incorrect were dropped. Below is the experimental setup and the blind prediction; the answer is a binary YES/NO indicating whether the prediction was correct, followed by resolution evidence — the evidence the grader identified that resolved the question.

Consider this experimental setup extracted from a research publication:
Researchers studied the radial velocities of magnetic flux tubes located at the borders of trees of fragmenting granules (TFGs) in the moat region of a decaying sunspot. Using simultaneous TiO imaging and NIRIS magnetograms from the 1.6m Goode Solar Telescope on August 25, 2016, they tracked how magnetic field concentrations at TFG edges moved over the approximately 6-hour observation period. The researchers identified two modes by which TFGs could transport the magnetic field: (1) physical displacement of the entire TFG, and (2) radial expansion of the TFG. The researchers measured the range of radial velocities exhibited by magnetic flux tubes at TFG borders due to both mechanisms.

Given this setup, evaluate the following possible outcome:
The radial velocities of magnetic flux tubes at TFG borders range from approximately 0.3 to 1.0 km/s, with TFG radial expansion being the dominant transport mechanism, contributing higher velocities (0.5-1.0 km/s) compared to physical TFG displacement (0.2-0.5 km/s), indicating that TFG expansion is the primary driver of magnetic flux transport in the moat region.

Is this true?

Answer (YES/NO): NO